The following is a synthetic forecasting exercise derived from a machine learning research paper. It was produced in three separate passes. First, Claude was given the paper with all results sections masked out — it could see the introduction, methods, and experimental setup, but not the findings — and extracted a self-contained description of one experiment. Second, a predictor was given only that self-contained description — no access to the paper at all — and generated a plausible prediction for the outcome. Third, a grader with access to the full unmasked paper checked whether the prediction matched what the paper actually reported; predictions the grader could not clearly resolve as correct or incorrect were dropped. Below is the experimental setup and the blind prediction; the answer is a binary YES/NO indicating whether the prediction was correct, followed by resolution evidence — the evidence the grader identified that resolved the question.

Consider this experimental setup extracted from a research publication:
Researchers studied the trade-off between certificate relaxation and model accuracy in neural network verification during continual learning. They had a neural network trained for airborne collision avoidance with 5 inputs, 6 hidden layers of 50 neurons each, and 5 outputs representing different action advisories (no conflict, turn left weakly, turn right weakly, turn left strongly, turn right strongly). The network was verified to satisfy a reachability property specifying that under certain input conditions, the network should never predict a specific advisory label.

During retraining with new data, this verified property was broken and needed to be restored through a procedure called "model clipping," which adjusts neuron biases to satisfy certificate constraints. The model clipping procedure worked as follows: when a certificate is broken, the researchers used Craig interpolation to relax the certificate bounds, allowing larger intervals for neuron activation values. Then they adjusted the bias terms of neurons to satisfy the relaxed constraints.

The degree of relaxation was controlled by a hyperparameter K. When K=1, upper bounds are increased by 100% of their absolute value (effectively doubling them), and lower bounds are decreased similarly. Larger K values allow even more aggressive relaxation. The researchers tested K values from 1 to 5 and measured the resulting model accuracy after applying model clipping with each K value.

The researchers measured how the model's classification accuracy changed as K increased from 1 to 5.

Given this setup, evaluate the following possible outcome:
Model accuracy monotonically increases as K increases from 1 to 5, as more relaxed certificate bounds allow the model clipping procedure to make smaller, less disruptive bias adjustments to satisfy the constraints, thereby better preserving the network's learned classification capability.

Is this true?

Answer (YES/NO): NO